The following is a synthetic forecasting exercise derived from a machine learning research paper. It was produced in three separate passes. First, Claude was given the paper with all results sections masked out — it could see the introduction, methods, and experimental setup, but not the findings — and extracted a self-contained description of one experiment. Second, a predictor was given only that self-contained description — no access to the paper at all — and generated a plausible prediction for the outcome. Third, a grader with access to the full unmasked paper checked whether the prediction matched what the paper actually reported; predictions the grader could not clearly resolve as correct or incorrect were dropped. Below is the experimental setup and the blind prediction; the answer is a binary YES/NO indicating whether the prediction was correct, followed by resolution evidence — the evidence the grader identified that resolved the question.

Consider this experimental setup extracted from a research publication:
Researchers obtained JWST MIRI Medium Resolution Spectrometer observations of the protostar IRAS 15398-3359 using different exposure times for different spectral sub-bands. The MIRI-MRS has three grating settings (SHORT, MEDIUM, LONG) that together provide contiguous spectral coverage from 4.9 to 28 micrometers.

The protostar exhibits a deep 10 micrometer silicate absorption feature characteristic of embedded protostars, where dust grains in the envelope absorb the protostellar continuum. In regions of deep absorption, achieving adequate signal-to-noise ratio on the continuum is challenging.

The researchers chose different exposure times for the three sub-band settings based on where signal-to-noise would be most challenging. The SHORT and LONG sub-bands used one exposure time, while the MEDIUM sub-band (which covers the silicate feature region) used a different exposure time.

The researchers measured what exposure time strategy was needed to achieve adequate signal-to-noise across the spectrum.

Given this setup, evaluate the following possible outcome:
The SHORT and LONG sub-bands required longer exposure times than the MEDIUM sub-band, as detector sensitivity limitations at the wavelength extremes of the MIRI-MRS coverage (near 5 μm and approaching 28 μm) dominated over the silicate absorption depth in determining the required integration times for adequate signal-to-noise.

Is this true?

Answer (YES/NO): NO